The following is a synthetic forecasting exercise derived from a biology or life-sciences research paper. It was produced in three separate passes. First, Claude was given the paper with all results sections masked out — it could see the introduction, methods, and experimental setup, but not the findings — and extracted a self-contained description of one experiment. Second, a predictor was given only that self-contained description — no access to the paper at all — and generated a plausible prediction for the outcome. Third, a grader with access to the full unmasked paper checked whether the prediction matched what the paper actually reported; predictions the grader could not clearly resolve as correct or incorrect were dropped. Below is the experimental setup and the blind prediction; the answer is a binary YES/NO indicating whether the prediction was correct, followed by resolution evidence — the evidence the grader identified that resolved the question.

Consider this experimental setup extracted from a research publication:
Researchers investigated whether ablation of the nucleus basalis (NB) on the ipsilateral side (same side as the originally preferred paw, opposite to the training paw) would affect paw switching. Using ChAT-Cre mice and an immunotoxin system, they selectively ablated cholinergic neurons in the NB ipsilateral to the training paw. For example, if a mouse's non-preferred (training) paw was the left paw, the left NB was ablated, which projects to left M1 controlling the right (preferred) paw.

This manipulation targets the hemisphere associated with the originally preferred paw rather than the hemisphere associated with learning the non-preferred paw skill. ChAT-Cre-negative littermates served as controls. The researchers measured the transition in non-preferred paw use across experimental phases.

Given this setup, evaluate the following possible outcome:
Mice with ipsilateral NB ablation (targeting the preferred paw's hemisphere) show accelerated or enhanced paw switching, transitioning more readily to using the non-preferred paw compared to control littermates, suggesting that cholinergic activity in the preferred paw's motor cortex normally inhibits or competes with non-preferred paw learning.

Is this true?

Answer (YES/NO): YES